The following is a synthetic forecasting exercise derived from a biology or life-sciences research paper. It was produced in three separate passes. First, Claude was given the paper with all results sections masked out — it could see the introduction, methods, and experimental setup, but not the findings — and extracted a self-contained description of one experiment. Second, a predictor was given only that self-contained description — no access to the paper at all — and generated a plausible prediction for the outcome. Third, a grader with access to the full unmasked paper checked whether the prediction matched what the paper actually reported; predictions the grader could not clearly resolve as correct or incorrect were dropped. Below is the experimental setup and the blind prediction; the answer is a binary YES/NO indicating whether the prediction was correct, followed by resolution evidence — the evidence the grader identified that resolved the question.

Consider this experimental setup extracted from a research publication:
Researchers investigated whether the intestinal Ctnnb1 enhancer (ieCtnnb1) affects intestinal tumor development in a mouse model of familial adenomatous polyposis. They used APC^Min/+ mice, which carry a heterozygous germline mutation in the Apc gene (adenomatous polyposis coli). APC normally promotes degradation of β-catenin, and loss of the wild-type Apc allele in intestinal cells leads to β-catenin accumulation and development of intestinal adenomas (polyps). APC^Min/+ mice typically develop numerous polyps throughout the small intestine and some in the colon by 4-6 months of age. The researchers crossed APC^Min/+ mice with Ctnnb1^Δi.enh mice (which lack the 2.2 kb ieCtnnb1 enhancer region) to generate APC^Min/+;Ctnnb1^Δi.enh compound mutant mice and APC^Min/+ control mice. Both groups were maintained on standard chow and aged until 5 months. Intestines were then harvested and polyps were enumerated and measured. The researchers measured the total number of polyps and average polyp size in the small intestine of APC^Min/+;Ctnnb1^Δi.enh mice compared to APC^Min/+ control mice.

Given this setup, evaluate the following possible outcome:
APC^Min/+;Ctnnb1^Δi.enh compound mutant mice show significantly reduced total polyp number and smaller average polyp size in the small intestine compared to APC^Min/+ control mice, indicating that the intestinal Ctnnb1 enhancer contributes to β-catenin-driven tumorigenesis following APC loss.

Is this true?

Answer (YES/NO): YES